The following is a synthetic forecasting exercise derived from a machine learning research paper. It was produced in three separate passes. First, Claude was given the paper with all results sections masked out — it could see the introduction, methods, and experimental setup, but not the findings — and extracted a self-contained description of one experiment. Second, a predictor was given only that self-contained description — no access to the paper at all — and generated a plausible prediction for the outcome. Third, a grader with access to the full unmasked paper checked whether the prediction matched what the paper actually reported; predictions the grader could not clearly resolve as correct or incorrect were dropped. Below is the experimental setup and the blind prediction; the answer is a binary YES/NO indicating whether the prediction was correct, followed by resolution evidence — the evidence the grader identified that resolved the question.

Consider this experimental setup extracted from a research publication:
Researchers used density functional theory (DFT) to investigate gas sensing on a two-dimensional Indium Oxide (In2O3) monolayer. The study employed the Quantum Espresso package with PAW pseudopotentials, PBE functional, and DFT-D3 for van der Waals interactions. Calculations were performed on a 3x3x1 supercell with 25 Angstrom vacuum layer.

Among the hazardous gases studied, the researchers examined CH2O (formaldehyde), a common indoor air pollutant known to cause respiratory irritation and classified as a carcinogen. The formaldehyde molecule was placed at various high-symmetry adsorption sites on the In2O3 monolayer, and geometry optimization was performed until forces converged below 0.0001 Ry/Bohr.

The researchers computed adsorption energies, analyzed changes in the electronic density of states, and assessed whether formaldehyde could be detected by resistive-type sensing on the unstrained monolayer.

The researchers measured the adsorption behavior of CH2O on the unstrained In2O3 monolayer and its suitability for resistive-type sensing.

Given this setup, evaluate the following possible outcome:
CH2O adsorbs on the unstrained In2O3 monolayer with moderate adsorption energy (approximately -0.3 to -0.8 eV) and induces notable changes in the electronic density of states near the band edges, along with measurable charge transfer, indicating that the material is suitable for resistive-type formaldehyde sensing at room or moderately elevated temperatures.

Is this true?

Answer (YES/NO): NO